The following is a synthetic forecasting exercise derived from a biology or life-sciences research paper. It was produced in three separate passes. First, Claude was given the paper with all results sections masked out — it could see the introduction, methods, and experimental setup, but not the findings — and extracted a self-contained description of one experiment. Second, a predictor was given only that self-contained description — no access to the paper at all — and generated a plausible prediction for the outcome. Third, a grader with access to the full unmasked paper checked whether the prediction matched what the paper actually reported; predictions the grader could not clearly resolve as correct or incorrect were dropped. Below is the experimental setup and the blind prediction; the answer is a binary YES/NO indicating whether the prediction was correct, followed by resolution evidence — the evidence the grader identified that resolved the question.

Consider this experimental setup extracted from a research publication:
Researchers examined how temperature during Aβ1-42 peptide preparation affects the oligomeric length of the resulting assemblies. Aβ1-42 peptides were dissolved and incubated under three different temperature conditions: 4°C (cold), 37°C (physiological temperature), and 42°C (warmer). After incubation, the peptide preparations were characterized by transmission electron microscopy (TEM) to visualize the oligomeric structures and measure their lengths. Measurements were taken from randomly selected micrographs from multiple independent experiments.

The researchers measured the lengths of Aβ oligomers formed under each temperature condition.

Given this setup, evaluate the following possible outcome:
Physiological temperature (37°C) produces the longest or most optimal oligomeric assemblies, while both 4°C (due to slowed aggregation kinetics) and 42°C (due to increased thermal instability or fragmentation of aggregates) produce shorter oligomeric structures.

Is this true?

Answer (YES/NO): YES